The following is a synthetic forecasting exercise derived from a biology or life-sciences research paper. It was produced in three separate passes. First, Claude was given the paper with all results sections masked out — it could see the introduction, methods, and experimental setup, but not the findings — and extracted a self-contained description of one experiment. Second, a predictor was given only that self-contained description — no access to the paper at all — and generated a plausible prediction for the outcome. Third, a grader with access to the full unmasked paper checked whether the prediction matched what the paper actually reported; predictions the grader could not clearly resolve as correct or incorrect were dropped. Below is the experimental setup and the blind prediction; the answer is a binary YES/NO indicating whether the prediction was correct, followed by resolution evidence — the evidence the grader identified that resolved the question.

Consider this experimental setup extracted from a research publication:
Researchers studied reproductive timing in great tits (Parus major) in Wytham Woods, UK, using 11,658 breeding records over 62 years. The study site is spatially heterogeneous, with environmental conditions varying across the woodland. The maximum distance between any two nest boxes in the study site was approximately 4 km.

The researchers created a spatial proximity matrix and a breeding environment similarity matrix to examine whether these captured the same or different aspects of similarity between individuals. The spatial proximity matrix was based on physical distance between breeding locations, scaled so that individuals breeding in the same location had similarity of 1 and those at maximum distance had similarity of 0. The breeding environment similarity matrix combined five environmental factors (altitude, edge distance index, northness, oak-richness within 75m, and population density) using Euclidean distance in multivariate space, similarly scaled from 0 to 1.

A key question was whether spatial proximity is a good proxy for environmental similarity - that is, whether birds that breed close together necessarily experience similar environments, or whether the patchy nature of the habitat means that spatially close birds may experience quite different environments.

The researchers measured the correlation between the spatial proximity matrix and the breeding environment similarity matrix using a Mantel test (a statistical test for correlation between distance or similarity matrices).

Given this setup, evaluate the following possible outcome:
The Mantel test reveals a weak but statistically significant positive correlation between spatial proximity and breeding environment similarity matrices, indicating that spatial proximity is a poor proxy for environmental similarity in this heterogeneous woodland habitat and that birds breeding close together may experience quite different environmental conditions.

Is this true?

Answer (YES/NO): YES